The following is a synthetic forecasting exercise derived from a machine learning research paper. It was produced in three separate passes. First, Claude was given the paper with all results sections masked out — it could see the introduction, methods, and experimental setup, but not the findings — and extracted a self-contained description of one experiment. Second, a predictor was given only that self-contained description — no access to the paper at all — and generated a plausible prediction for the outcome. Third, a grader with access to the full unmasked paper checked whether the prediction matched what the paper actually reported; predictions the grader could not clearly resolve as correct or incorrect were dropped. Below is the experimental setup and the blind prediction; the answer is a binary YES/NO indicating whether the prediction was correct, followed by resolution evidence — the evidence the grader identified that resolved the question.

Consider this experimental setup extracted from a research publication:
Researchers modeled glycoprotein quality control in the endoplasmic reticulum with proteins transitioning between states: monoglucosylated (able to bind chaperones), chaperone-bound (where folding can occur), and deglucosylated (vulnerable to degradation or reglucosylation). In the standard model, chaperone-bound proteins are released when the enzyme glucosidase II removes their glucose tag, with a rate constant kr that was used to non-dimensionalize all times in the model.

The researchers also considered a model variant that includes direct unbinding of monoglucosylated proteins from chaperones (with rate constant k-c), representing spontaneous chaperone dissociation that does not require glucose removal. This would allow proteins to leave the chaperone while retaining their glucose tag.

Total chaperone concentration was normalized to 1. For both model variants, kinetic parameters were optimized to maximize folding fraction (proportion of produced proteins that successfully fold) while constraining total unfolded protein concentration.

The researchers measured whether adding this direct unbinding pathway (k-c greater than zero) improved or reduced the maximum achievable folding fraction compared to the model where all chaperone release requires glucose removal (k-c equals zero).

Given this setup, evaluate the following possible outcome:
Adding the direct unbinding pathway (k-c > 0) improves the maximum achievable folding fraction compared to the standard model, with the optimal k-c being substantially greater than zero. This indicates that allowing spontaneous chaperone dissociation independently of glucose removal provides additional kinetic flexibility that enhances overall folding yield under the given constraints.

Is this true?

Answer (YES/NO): NO